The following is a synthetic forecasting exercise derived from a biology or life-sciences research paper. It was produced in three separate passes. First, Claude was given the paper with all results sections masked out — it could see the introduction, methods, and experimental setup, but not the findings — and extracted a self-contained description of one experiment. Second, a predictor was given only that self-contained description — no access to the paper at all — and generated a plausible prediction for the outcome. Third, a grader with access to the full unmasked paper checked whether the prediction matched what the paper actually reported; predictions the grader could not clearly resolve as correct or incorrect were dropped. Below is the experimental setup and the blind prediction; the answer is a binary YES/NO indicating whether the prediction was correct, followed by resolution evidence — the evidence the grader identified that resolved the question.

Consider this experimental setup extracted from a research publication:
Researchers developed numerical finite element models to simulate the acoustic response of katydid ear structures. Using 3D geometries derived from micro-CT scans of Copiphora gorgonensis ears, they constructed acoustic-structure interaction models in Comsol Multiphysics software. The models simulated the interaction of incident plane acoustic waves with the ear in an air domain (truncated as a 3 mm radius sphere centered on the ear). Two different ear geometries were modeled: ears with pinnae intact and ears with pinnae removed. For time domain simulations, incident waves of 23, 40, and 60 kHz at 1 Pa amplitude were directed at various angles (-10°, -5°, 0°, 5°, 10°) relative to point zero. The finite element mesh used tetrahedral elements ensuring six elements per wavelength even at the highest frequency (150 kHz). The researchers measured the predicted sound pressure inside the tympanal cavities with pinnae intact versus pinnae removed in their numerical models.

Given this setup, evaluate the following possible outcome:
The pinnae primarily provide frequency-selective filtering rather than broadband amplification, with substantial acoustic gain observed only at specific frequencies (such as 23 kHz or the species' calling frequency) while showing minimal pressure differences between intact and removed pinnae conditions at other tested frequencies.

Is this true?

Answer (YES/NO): NO